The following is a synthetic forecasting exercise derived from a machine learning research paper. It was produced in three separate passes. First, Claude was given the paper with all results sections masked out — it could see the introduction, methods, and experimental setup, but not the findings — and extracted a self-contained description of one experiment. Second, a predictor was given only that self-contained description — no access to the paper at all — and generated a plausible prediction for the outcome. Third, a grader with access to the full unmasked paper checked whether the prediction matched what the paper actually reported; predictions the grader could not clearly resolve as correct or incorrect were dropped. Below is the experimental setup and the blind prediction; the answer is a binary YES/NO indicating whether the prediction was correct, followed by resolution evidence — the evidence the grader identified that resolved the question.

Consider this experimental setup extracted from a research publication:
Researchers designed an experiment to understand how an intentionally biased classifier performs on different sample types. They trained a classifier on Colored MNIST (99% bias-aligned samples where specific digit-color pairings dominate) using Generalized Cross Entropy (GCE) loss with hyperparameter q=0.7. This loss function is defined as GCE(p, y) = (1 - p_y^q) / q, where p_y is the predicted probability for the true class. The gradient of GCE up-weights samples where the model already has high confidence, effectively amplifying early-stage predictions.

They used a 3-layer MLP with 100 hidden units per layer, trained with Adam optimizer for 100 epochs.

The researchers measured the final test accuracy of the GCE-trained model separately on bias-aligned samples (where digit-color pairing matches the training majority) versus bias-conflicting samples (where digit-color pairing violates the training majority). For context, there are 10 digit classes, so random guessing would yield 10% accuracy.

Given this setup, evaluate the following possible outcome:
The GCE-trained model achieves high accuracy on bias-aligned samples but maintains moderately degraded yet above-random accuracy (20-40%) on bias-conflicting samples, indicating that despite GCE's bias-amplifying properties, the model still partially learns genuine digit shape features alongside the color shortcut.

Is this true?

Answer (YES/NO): NO